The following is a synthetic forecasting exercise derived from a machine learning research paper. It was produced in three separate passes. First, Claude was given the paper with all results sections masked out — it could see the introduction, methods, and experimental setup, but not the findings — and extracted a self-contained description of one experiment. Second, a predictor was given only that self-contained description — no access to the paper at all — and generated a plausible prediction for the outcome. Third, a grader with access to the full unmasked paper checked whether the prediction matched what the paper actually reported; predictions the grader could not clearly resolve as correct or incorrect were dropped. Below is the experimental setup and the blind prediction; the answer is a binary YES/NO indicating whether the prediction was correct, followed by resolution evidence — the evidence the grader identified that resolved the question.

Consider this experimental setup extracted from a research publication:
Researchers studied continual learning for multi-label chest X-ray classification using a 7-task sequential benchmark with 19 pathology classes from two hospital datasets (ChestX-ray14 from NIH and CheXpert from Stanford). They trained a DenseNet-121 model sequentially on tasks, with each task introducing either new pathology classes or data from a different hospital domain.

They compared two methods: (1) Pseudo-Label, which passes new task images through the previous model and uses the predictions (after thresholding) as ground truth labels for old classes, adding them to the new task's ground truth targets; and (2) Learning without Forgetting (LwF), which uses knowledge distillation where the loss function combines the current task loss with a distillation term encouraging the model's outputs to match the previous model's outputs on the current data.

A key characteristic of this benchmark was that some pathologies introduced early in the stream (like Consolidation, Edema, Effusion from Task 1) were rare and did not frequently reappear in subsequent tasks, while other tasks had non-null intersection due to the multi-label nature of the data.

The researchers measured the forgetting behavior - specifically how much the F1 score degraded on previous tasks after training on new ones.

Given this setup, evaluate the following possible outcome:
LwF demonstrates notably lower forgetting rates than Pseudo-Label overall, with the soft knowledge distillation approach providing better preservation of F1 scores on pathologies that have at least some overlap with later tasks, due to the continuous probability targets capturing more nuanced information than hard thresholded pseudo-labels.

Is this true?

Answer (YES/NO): NO